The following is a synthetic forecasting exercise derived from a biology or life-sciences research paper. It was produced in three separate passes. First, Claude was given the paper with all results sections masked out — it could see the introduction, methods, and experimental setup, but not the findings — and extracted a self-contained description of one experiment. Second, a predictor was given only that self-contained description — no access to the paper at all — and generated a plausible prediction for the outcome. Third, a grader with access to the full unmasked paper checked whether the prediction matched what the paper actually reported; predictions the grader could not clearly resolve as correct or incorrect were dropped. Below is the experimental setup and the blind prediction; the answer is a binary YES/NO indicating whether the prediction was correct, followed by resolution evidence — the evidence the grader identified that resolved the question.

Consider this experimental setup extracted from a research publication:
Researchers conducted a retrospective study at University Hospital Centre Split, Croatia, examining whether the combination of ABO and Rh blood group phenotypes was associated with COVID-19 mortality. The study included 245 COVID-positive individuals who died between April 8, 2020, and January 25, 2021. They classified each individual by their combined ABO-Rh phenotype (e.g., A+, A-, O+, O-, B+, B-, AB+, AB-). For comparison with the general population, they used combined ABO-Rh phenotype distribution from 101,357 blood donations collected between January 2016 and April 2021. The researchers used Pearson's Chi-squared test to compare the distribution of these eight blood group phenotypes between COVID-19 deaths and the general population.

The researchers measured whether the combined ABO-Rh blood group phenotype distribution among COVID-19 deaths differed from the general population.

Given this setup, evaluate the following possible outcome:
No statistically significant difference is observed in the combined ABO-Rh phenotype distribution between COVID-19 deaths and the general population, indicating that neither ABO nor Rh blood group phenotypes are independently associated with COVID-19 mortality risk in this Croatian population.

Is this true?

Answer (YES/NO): NO